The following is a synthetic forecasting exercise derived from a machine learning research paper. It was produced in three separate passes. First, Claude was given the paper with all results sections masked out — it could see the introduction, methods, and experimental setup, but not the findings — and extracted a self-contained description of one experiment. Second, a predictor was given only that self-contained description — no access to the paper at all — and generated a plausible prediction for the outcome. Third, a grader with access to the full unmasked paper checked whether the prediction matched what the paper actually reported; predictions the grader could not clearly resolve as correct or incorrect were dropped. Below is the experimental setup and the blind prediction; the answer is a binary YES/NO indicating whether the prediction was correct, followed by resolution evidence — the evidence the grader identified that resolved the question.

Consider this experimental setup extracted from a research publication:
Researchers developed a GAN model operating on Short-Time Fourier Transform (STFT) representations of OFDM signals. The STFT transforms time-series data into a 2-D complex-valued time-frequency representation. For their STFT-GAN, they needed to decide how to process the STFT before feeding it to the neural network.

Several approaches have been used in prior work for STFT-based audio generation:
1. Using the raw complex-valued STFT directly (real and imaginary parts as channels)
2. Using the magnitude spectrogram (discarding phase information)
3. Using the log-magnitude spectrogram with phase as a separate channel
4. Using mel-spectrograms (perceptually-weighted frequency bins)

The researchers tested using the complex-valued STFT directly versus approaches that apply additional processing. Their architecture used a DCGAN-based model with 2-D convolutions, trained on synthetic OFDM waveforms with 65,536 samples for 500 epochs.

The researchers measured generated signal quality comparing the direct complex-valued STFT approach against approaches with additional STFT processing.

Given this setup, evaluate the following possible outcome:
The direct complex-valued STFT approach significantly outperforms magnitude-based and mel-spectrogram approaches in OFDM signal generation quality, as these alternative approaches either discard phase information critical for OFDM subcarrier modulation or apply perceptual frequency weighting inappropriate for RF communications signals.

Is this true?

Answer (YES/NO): NO